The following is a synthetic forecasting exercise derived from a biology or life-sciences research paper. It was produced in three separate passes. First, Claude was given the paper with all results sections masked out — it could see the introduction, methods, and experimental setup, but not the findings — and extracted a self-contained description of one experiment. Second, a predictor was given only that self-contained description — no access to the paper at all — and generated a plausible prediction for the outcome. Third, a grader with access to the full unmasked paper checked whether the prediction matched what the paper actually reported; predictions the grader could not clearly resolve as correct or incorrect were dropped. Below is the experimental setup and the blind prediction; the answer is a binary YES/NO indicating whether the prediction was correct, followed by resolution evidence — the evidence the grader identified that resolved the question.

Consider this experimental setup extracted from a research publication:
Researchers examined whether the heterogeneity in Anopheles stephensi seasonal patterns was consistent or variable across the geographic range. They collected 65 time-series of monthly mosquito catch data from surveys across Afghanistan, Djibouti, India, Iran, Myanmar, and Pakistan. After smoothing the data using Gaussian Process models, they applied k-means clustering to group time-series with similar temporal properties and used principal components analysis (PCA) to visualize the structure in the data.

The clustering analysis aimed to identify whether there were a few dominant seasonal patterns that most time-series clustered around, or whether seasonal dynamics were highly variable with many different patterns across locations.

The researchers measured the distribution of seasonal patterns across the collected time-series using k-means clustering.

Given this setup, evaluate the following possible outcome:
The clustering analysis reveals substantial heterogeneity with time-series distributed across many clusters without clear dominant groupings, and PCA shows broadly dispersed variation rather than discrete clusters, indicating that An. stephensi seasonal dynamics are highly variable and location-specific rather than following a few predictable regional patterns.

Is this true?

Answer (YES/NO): NO